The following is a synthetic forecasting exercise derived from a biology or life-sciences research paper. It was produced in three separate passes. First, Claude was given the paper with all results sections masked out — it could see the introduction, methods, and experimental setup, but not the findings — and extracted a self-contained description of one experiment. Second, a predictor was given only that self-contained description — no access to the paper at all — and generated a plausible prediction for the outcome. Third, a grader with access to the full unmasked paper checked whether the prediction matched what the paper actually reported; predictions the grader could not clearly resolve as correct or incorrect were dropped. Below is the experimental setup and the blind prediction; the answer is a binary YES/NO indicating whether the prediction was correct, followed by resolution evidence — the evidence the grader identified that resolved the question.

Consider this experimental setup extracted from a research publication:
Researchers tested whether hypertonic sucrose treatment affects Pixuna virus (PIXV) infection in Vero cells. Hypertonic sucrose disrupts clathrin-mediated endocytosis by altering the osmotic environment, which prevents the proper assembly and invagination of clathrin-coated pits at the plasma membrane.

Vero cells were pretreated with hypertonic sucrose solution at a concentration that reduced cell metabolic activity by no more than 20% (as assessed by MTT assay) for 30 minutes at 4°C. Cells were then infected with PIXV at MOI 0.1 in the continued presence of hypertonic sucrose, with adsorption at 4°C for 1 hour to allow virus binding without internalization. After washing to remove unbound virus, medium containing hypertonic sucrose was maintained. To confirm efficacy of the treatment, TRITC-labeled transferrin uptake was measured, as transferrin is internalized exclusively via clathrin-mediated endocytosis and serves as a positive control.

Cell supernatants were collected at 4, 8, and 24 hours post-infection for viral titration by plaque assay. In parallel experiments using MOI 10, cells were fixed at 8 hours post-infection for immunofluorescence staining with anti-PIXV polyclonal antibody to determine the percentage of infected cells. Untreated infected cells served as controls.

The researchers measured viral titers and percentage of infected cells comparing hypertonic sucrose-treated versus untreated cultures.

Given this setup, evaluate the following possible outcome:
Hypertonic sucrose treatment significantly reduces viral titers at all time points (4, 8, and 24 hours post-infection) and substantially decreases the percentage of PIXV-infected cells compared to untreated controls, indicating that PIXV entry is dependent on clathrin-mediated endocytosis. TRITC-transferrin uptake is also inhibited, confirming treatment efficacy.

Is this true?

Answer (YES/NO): YES